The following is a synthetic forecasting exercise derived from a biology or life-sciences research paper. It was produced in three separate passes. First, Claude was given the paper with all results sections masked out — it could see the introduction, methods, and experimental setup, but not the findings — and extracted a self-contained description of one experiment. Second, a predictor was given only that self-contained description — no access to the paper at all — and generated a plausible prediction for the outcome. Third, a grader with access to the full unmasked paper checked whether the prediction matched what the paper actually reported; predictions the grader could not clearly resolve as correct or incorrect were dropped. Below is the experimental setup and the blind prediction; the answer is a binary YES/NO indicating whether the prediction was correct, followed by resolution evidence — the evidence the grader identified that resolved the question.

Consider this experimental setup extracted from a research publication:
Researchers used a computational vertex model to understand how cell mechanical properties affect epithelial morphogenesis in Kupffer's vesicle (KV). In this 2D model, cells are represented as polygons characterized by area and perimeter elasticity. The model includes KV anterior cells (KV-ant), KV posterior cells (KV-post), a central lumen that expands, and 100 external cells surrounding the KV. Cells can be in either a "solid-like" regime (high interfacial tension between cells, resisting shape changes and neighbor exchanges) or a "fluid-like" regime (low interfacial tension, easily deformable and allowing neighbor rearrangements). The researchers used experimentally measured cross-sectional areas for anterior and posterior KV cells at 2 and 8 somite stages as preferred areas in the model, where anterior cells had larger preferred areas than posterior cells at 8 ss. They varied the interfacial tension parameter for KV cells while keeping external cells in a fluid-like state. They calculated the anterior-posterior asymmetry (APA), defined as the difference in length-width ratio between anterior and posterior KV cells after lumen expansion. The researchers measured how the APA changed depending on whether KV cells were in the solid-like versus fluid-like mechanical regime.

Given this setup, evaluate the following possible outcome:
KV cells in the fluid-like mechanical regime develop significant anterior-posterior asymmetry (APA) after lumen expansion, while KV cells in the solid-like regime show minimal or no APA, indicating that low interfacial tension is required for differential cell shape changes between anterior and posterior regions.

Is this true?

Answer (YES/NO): NO